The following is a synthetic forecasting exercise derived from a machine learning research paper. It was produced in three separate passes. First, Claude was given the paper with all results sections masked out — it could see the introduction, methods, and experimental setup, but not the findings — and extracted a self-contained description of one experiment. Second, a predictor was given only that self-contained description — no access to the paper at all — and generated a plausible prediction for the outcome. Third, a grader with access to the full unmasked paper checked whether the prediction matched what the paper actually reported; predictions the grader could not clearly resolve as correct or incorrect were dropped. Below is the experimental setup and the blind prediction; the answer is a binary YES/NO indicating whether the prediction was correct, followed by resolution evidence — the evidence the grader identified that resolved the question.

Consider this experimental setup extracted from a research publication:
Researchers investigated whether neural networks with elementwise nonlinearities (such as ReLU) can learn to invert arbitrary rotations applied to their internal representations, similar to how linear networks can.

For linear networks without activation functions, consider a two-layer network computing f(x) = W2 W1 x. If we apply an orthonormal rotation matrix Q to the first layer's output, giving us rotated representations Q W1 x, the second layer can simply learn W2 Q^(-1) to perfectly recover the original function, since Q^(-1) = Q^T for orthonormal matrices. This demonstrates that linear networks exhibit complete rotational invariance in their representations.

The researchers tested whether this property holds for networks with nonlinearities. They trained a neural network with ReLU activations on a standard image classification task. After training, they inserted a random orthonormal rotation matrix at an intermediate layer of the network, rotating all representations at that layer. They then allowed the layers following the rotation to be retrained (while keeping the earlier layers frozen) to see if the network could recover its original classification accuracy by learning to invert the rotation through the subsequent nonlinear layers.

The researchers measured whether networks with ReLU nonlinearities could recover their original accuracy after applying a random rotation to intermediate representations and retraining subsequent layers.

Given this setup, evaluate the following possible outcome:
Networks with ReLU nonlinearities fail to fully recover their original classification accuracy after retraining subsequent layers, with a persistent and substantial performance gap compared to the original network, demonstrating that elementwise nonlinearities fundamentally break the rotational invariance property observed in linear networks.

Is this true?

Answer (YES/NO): YES